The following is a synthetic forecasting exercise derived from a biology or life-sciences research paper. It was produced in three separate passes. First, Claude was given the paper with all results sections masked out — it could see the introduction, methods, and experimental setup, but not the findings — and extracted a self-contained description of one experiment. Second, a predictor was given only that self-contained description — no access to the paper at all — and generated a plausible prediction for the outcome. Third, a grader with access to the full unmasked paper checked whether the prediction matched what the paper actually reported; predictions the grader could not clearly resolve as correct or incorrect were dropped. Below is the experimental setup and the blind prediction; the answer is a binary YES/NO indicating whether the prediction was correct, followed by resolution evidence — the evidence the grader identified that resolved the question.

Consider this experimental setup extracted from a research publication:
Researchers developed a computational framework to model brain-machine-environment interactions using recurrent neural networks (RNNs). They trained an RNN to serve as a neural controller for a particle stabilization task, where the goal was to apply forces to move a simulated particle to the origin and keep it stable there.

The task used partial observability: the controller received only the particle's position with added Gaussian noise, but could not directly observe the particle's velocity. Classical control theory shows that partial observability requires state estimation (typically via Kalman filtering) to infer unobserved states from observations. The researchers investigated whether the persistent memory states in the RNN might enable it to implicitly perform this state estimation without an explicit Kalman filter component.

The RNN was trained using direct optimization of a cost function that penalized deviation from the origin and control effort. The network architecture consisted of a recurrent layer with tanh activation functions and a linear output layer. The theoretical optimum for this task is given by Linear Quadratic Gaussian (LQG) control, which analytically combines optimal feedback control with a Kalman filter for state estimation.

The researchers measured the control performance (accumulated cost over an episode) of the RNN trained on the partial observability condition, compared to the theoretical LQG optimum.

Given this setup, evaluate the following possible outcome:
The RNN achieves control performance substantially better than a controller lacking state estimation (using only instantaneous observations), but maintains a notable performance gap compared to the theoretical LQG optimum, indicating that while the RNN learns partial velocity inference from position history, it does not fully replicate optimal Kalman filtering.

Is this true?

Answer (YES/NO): NO